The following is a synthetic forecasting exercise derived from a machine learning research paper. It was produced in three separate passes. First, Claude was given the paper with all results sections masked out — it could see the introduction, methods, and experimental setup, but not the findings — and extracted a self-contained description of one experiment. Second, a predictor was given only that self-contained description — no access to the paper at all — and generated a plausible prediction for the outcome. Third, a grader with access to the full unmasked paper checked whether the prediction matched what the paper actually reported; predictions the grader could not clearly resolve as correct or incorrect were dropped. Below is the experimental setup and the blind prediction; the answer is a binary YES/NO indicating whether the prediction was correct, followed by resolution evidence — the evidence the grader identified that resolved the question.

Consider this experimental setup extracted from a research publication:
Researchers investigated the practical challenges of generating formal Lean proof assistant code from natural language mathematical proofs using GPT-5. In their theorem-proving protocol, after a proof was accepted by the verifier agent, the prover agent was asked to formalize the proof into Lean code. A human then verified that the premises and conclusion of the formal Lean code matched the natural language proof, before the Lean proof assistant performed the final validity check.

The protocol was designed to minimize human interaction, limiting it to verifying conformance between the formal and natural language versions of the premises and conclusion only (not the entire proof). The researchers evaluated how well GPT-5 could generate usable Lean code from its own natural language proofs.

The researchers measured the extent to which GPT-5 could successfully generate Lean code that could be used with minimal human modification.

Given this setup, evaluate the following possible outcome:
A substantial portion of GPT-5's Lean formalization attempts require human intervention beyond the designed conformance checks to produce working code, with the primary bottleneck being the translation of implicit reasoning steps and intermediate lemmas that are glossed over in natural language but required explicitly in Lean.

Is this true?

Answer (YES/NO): NO